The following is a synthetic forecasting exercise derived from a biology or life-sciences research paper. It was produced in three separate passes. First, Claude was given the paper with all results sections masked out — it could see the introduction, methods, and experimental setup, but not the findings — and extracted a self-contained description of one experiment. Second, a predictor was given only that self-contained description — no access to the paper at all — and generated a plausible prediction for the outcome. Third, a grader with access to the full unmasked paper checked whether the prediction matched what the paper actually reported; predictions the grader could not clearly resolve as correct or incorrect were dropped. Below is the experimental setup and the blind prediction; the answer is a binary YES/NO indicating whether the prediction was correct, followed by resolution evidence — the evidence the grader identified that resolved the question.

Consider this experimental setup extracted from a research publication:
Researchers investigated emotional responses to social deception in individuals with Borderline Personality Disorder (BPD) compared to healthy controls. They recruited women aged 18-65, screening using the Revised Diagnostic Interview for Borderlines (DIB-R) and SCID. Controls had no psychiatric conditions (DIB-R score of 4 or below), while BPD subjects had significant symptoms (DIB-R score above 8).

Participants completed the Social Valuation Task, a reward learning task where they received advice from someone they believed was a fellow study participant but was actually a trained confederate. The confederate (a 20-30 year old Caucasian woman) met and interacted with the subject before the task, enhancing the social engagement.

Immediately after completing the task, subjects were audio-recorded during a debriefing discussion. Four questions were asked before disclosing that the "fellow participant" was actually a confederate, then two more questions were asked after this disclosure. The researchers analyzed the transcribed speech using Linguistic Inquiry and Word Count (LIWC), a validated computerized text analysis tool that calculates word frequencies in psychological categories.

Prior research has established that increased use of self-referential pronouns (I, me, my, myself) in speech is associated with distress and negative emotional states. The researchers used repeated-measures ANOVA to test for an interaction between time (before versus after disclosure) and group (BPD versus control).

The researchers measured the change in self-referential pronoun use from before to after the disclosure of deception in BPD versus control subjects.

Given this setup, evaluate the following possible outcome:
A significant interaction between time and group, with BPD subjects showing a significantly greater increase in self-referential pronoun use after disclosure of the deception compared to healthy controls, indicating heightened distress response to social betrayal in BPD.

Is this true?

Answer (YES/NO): NO